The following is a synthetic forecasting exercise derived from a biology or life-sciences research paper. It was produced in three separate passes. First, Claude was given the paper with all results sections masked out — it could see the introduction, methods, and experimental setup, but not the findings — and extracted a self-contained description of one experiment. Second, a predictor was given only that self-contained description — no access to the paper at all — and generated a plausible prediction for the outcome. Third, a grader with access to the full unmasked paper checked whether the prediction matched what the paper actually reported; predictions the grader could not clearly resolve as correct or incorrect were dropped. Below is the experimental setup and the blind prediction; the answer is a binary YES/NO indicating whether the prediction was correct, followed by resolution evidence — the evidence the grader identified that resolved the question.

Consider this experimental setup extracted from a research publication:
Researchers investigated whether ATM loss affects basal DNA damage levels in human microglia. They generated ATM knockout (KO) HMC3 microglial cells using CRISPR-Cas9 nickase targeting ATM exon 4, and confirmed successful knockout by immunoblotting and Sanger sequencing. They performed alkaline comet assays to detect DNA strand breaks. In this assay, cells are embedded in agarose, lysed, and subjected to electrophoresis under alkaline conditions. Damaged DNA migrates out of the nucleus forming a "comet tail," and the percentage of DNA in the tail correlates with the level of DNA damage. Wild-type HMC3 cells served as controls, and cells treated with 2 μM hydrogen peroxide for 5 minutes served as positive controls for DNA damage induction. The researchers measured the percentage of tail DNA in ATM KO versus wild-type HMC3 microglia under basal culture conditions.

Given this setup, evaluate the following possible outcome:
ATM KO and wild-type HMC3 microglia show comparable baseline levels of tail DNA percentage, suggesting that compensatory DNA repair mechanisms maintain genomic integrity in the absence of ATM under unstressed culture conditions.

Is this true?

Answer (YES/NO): NO